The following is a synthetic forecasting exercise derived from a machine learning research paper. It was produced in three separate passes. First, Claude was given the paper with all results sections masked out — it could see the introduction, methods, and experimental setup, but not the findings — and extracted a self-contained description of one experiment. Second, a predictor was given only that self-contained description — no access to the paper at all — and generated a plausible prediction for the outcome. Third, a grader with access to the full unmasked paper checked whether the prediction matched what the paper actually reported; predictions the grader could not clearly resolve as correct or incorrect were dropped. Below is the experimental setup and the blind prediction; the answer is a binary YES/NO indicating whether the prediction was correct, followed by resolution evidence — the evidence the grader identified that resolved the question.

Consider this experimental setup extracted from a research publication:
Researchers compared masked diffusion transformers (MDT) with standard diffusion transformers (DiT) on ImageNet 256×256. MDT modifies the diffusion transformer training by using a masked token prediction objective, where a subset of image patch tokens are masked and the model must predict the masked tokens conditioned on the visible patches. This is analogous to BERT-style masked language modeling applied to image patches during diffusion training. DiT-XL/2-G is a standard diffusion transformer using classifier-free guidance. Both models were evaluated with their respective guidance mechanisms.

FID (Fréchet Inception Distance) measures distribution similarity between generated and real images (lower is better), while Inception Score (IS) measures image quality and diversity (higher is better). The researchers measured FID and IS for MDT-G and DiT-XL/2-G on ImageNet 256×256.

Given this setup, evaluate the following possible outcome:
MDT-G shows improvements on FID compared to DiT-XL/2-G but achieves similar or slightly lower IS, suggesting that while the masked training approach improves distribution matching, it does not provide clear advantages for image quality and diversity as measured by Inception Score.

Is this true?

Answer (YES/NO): NO